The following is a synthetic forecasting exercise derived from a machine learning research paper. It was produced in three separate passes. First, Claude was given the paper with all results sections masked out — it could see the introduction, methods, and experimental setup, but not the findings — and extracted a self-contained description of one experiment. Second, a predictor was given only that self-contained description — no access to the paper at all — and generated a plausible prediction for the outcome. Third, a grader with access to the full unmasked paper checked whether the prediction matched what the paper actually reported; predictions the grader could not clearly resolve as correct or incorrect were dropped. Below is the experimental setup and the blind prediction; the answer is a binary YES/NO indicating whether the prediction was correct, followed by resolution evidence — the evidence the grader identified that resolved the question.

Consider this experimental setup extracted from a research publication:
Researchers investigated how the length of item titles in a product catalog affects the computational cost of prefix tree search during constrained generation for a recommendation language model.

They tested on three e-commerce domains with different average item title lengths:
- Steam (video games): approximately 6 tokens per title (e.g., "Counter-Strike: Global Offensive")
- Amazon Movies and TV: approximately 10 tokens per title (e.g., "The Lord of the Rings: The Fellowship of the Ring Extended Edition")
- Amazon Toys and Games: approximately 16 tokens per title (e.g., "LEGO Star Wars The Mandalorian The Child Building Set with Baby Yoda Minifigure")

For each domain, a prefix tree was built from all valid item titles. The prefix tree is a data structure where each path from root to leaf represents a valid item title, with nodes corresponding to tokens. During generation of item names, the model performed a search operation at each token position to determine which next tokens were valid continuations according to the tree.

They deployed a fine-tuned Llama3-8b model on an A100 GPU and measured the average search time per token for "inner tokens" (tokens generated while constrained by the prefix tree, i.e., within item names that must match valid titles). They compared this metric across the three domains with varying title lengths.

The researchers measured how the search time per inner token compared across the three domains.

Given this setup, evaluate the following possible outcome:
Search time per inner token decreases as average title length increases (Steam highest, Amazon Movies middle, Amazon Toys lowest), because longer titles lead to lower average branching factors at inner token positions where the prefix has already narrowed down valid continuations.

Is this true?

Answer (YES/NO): NO